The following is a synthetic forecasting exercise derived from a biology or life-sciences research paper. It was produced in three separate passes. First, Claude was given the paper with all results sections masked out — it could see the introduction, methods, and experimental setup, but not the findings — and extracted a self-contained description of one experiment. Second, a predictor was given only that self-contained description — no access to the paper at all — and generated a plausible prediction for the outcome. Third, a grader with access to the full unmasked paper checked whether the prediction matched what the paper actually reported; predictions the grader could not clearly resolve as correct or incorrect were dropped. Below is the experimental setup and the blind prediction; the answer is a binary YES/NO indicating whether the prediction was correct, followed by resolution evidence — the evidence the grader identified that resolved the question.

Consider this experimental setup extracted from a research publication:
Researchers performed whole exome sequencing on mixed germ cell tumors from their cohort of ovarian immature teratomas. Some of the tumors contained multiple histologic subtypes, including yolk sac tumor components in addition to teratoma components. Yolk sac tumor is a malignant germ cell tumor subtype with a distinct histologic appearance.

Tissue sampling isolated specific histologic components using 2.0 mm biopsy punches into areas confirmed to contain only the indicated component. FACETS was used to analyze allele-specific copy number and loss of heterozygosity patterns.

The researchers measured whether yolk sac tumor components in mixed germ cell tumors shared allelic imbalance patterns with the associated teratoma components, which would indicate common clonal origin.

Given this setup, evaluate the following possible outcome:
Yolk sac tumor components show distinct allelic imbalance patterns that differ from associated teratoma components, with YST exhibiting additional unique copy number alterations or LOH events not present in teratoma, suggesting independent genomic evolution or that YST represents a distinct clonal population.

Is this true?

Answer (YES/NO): NO